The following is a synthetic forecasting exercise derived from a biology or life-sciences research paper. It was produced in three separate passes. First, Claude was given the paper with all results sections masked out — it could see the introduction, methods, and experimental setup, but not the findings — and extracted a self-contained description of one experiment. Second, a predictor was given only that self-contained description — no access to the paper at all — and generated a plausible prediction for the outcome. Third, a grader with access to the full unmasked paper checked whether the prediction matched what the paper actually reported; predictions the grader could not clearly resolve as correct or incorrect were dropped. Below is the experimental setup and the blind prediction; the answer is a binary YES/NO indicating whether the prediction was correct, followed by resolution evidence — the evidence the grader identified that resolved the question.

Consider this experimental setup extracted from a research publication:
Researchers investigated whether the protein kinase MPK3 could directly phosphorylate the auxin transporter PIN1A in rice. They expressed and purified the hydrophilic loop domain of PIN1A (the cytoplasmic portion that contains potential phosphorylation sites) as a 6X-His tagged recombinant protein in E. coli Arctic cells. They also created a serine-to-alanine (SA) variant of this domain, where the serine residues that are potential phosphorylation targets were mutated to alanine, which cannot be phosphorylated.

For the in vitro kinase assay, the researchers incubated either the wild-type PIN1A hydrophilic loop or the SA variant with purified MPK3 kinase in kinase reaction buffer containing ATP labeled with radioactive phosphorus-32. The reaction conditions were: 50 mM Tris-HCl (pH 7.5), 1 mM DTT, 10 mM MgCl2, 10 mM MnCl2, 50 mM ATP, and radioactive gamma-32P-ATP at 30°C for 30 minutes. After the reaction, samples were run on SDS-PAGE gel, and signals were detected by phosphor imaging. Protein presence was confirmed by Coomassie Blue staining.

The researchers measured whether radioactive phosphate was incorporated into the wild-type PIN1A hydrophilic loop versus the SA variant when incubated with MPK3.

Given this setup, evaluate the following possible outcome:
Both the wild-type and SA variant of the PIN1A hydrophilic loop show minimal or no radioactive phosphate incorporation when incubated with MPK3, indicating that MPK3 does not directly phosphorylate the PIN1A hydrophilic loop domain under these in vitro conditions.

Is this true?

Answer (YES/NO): NO